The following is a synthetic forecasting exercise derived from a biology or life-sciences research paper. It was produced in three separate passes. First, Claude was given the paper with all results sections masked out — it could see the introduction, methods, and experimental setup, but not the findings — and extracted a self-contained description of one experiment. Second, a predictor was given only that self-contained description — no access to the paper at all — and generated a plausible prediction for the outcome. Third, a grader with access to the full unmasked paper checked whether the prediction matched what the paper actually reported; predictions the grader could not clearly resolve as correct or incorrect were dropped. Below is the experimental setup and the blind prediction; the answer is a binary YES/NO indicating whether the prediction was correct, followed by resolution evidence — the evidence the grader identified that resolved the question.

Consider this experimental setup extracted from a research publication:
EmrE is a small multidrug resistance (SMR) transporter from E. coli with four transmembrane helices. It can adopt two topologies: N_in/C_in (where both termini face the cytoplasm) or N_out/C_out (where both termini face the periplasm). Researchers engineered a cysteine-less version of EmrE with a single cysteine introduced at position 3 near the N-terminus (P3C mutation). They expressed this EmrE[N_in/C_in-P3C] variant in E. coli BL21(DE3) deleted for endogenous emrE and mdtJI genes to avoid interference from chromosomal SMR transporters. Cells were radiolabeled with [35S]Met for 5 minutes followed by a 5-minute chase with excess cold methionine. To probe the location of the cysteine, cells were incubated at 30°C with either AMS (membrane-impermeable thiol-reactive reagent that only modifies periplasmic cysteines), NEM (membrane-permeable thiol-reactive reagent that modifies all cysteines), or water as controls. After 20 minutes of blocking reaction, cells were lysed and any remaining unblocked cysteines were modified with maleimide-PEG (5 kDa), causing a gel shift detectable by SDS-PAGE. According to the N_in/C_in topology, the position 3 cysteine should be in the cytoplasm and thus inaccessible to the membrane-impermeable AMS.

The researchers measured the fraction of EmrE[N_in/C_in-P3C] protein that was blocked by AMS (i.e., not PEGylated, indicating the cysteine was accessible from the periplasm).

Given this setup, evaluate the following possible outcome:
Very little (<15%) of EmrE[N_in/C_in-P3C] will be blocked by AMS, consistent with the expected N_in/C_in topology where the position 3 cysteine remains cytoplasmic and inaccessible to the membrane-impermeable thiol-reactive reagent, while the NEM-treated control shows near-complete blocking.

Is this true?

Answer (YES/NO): NO